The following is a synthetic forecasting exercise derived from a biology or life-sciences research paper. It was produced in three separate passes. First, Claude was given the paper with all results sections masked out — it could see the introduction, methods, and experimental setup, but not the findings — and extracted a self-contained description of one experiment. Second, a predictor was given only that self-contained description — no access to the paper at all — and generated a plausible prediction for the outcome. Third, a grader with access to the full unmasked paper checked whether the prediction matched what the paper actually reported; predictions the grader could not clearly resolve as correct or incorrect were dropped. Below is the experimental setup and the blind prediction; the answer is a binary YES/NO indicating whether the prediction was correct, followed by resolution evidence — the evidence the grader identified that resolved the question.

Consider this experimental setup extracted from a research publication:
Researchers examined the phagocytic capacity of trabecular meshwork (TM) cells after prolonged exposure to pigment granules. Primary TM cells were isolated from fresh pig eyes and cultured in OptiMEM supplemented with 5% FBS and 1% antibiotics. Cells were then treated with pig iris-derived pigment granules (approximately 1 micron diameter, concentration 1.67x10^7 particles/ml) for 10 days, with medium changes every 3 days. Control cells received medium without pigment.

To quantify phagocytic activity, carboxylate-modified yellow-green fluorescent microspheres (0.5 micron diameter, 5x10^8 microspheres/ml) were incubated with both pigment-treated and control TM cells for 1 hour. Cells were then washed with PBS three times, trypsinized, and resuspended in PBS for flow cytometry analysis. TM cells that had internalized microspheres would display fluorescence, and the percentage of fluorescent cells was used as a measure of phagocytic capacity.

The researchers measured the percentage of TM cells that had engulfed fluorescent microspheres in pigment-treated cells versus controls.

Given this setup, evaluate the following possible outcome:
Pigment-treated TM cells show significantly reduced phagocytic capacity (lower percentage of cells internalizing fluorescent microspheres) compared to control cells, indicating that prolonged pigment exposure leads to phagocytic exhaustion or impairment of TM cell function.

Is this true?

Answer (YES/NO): YES